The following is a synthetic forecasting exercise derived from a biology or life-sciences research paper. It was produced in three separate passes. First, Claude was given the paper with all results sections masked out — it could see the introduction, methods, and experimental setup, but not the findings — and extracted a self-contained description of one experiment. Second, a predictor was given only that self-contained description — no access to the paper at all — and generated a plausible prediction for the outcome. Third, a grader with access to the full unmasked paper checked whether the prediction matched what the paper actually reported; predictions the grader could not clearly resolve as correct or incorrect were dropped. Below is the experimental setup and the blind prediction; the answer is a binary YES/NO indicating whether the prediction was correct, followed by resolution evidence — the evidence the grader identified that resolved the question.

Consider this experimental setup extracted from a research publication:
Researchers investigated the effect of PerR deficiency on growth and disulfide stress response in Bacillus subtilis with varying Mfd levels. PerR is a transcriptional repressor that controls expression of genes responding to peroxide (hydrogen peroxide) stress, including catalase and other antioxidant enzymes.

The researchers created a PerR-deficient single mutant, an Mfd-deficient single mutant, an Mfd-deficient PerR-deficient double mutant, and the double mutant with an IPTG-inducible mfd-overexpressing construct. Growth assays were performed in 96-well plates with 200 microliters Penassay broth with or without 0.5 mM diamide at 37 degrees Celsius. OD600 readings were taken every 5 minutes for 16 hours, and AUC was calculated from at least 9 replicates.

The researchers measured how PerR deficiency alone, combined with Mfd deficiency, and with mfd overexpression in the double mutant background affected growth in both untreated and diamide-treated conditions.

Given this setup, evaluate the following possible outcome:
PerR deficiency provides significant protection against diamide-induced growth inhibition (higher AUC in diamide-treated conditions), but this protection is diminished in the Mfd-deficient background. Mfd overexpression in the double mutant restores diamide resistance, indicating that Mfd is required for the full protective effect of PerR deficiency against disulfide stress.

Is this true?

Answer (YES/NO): NO